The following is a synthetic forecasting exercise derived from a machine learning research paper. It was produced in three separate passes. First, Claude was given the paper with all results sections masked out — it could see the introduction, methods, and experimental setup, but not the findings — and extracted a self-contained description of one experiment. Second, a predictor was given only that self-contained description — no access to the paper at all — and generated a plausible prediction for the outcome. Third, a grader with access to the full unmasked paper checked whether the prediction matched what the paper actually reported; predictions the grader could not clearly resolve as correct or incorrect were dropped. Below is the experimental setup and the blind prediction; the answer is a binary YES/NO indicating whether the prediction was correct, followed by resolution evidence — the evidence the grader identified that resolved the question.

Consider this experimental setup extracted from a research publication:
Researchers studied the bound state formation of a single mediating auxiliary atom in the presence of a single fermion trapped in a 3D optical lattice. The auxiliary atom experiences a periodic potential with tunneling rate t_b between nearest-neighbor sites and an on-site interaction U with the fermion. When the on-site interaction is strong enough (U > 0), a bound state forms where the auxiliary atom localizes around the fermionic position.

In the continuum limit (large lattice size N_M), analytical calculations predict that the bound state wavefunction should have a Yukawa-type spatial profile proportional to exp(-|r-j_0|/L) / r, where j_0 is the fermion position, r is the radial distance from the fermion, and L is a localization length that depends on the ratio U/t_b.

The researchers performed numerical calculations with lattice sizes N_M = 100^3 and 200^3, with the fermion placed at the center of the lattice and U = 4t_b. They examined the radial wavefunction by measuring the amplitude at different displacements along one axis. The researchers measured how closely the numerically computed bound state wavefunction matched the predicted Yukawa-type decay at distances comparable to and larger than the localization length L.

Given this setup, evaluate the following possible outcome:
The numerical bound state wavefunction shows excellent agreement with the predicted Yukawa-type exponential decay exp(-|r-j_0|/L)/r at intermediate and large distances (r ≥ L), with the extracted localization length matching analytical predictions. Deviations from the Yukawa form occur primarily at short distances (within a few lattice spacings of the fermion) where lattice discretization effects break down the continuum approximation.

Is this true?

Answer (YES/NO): NO